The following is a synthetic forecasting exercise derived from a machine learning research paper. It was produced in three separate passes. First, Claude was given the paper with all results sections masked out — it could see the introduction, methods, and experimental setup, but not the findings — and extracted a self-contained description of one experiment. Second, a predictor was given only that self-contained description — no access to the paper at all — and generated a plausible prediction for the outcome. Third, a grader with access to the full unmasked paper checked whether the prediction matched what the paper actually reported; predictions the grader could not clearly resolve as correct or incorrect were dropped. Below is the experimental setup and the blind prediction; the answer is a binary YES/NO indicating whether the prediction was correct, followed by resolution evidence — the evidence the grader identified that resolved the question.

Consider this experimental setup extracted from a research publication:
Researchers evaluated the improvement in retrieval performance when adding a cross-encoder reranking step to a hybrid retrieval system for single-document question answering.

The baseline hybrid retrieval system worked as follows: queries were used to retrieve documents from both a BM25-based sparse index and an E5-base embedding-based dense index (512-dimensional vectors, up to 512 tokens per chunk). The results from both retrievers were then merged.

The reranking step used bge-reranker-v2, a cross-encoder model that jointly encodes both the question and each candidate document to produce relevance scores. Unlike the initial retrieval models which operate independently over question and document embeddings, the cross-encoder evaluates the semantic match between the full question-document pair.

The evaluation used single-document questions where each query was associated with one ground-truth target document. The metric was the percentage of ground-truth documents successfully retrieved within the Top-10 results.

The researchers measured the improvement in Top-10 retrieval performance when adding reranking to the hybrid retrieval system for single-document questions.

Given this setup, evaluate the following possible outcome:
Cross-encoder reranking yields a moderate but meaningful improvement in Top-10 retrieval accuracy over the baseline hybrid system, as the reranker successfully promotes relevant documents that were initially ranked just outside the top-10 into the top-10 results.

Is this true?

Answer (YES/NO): NO